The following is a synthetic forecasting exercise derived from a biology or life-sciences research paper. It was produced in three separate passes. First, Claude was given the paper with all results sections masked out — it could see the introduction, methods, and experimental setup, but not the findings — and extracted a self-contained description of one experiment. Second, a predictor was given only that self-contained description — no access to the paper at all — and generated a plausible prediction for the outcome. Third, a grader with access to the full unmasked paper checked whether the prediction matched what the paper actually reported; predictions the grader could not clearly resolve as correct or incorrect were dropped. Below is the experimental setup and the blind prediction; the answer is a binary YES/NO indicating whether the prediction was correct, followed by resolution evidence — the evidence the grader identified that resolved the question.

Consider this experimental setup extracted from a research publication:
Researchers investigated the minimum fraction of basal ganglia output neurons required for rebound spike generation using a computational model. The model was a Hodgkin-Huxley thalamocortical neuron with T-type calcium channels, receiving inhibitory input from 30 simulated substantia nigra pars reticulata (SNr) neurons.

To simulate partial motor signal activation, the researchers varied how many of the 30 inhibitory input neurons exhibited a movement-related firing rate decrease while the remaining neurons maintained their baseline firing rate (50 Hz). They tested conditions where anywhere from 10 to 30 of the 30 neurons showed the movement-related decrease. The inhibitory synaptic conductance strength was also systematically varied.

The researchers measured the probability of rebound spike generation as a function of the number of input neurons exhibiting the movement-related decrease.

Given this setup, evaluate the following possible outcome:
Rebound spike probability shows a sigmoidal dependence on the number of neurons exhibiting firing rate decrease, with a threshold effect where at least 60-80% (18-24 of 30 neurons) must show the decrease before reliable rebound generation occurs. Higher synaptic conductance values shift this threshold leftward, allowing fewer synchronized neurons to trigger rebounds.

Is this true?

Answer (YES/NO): NO